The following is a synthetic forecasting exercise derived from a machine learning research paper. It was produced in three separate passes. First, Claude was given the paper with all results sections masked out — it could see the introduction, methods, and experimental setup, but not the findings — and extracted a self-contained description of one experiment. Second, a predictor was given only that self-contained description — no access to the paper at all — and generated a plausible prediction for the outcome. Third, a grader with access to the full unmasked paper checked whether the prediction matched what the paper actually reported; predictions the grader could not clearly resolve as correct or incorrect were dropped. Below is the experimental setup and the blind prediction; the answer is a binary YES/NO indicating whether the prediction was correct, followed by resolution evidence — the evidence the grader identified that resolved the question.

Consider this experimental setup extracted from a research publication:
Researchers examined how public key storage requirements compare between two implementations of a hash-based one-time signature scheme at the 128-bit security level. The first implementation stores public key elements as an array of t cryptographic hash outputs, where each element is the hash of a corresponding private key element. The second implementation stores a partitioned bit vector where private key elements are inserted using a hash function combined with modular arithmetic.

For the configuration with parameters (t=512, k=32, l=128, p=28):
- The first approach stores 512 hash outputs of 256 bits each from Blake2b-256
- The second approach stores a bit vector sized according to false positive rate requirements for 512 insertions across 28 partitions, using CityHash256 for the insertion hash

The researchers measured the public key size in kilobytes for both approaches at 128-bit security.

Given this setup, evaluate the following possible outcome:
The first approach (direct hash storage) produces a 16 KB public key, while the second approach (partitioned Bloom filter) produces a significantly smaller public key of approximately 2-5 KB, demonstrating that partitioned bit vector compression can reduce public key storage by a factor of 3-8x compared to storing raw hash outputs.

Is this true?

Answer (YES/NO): NO